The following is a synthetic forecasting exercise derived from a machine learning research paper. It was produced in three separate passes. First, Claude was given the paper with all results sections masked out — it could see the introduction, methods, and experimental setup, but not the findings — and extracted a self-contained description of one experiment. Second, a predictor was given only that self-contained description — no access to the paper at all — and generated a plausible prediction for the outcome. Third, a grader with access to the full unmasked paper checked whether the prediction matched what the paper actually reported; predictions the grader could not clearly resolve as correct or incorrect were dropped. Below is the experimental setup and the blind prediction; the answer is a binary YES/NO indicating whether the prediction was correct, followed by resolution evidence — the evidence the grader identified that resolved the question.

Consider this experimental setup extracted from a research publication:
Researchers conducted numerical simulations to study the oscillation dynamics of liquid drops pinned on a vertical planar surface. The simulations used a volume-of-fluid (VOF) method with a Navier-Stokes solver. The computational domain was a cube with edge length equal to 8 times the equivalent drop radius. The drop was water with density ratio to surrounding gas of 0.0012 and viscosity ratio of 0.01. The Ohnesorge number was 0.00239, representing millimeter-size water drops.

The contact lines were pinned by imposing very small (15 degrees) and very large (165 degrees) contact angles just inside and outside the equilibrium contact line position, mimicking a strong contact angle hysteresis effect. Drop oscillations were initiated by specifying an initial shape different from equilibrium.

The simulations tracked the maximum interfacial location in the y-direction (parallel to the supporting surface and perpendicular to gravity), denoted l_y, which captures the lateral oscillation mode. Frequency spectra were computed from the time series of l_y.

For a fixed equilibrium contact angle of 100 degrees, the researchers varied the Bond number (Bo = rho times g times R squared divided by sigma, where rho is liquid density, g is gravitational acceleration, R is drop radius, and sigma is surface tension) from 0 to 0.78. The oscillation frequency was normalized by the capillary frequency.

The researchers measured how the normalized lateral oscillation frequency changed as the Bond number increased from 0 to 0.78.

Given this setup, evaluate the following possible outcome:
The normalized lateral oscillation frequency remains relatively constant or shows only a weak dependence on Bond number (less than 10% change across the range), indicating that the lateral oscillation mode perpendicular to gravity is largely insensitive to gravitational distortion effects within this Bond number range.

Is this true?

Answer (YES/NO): NO